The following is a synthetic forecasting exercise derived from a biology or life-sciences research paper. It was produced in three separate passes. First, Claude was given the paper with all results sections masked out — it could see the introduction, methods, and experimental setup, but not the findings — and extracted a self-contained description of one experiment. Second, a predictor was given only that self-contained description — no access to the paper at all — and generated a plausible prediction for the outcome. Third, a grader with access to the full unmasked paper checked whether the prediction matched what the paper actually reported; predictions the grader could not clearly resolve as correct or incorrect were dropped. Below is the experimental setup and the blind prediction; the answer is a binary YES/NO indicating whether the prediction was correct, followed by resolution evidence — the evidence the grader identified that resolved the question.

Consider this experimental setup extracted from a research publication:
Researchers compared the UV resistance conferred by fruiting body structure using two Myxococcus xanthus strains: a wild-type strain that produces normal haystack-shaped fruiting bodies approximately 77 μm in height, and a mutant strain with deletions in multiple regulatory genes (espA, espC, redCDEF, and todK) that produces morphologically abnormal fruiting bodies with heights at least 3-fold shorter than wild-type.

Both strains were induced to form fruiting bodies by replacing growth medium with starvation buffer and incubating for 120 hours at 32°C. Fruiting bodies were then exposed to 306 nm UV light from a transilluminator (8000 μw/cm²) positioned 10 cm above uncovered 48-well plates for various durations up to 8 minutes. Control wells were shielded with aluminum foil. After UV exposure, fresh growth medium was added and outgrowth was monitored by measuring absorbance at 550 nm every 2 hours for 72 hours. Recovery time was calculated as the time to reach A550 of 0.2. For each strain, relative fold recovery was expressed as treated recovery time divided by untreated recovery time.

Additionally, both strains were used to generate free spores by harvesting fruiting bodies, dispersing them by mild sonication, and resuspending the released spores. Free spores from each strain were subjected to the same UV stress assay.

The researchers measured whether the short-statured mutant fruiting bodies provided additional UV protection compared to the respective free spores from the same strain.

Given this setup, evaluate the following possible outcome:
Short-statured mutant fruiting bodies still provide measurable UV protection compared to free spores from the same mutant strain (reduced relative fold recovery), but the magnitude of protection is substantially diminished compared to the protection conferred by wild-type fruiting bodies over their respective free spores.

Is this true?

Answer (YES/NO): NO